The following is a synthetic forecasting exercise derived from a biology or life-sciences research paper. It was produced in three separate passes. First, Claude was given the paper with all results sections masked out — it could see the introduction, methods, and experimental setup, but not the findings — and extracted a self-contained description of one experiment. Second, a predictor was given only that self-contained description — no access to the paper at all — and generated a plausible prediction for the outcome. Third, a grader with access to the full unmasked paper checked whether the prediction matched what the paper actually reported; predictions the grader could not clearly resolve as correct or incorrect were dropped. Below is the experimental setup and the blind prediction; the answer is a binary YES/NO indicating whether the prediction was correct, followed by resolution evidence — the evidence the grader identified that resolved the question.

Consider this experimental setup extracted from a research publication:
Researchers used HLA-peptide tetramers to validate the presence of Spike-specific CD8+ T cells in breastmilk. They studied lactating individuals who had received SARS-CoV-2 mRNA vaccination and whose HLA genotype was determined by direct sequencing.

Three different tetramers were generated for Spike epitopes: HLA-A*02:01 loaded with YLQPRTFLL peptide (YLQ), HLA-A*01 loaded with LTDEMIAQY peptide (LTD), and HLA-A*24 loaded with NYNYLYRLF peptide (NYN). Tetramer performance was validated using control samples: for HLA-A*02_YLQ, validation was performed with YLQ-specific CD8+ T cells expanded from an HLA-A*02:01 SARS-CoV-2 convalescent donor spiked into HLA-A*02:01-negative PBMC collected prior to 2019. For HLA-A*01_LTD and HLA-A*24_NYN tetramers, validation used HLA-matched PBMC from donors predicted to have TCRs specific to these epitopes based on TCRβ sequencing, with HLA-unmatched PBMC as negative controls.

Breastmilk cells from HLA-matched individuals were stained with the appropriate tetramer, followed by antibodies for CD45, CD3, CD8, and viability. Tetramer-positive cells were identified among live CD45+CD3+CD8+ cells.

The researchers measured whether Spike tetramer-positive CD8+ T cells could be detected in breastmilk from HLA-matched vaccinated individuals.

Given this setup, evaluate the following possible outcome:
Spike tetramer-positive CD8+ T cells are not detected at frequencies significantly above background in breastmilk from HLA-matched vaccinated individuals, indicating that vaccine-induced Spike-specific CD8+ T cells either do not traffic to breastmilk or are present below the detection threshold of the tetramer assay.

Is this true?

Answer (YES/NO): NO